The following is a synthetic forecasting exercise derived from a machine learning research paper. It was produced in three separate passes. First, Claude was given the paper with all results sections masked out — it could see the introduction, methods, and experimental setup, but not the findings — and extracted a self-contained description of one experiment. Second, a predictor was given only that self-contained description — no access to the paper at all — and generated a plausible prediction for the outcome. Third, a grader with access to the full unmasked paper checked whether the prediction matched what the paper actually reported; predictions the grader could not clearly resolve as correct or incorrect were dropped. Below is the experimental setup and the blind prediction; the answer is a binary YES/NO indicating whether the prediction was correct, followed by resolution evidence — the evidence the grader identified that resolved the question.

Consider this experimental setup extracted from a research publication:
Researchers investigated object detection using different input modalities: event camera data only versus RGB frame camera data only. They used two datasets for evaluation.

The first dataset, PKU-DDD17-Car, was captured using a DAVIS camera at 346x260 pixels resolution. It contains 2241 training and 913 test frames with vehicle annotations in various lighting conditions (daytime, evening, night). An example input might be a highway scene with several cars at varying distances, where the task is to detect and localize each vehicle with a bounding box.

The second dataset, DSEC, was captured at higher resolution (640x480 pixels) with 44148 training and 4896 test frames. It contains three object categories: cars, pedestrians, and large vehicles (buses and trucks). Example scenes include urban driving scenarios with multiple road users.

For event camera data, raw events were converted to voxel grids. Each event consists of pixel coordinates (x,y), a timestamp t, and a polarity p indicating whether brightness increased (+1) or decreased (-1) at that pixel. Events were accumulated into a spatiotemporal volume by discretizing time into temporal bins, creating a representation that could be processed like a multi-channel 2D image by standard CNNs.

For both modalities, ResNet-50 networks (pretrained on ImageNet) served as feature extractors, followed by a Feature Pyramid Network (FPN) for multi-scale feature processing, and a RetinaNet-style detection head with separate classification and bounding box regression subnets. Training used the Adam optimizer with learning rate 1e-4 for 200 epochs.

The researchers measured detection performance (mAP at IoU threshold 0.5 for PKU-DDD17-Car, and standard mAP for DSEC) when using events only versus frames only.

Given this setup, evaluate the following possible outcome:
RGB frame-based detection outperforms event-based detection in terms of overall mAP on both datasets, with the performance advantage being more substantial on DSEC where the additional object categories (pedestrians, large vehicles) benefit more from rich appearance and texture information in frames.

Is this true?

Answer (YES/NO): NO